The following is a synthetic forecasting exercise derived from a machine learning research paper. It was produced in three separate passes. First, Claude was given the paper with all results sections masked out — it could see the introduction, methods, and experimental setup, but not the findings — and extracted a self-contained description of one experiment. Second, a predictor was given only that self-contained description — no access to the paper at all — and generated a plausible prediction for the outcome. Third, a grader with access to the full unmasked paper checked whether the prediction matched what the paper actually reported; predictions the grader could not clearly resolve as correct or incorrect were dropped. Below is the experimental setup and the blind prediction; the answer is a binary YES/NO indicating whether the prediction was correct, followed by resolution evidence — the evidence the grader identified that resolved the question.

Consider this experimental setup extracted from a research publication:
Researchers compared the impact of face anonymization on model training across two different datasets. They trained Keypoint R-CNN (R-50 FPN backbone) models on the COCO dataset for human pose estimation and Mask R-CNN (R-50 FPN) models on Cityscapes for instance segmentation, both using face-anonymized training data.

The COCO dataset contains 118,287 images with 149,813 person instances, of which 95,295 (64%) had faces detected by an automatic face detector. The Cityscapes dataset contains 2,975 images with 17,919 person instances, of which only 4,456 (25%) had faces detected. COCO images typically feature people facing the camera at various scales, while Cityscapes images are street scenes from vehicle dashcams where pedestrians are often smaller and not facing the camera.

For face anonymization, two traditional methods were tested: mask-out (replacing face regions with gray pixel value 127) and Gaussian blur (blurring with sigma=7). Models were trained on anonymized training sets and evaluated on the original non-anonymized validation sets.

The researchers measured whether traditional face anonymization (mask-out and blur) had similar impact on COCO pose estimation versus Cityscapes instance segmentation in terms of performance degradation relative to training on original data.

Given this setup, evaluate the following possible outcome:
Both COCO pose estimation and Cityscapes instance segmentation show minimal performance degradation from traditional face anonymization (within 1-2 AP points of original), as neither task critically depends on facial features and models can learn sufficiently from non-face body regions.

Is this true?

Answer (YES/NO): NO